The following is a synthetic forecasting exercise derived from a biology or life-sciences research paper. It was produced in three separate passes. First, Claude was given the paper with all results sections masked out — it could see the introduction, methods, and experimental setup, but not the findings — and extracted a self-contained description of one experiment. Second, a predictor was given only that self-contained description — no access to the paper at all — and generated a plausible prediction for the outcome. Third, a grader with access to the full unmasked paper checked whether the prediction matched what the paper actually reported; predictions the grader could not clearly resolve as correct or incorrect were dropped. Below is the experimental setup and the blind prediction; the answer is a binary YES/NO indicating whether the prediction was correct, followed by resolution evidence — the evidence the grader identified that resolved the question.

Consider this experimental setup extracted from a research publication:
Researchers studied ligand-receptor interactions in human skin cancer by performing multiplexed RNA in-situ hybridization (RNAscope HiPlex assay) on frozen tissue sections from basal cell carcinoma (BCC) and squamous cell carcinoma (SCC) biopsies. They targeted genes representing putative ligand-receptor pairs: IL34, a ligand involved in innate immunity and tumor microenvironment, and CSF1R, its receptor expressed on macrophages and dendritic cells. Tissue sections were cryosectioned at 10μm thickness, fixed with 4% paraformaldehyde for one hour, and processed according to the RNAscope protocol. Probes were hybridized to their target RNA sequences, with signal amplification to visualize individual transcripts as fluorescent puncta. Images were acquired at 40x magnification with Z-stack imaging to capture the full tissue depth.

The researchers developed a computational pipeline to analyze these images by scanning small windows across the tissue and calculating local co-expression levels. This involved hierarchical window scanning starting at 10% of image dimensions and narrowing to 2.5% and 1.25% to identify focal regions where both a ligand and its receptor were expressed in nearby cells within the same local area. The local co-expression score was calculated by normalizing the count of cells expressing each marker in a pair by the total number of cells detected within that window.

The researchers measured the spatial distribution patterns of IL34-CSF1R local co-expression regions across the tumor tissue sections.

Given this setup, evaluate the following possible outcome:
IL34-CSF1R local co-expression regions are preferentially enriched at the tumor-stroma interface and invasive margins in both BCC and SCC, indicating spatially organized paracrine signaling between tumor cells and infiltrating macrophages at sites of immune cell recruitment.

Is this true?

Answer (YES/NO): NO